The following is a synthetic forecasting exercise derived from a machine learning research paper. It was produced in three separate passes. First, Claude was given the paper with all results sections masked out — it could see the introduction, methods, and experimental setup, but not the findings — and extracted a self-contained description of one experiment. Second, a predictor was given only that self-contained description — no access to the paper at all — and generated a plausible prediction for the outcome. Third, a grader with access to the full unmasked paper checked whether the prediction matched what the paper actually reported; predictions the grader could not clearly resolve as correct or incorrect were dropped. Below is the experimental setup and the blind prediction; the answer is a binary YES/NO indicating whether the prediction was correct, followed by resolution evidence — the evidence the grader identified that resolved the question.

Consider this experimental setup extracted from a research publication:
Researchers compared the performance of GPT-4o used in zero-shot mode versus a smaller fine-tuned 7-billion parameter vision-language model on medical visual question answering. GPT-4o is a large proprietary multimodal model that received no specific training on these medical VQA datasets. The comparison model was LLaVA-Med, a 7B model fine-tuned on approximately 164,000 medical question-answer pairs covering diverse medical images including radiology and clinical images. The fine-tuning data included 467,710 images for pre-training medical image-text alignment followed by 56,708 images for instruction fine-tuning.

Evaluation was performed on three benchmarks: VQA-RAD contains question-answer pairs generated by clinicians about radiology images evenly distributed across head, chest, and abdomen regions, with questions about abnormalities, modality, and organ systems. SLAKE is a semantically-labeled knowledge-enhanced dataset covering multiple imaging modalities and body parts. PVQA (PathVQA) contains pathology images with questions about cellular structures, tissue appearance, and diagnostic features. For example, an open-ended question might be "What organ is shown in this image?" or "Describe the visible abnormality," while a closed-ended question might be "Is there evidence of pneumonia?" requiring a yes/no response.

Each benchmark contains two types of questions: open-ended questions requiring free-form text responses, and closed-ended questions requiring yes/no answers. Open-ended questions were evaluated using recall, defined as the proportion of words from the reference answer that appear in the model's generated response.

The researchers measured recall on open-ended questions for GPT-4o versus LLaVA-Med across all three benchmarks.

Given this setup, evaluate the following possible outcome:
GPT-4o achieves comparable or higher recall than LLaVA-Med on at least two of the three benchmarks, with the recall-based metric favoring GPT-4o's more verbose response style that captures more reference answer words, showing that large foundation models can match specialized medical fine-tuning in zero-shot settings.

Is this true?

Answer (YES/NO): YES